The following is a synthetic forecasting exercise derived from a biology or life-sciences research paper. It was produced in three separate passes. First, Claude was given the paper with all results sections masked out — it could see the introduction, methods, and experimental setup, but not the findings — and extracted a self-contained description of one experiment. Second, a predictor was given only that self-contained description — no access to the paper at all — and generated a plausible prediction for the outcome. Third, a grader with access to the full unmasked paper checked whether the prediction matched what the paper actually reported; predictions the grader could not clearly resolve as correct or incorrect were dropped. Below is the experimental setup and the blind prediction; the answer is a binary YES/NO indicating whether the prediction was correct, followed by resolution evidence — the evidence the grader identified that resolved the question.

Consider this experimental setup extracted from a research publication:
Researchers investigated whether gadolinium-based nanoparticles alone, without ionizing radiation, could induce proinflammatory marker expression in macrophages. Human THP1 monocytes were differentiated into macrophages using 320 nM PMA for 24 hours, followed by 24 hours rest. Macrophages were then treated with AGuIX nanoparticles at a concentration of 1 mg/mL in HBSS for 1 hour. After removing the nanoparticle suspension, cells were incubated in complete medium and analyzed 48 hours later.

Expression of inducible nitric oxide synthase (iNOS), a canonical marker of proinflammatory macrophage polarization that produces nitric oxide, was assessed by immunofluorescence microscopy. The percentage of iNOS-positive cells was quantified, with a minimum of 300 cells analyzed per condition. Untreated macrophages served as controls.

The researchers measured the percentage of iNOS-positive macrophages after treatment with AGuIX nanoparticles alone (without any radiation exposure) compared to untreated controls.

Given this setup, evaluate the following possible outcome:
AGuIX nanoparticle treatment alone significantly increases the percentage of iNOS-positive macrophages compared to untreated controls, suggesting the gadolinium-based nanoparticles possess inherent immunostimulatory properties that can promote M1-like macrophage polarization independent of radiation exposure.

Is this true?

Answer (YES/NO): YES